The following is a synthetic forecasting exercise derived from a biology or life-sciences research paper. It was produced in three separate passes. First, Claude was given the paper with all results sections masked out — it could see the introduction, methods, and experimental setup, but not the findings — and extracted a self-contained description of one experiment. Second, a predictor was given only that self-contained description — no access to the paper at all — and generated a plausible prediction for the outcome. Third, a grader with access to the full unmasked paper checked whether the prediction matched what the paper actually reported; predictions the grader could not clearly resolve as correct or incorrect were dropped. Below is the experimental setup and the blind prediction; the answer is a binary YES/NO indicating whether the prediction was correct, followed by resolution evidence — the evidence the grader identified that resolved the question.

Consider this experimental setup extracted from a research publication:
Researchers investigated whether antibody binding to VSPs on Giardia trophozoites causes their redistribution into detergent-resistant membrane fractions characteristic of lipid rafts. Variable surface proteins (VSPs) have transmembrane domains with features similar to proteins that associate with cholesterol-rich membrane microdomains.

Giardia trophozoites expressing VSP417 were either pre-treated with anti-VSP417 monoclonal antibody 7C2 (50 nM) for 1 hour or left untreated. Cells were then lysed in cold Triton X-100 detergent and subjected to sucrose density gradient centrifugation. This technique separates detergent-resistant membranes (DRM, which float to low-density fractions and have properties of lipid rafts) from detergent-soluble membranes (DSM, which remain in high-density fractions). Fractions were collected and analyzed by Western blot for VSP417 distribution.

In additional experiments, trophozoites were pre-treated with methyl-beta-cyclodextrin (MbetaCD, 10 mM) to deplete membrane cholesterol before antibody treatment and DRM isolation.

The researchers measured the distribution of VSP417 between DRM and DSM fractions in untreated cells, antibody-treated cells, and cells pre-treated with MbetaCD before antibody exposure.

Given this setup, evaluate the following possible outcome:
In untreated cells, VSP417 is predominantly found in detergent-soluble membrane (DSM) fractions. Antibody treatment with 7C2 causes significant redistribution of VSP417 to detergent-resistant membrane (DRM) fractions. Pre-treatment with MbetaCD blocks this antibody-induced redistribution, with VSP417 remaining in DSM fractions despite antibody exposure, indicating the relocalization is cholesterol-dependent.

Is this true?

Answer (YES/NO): NO